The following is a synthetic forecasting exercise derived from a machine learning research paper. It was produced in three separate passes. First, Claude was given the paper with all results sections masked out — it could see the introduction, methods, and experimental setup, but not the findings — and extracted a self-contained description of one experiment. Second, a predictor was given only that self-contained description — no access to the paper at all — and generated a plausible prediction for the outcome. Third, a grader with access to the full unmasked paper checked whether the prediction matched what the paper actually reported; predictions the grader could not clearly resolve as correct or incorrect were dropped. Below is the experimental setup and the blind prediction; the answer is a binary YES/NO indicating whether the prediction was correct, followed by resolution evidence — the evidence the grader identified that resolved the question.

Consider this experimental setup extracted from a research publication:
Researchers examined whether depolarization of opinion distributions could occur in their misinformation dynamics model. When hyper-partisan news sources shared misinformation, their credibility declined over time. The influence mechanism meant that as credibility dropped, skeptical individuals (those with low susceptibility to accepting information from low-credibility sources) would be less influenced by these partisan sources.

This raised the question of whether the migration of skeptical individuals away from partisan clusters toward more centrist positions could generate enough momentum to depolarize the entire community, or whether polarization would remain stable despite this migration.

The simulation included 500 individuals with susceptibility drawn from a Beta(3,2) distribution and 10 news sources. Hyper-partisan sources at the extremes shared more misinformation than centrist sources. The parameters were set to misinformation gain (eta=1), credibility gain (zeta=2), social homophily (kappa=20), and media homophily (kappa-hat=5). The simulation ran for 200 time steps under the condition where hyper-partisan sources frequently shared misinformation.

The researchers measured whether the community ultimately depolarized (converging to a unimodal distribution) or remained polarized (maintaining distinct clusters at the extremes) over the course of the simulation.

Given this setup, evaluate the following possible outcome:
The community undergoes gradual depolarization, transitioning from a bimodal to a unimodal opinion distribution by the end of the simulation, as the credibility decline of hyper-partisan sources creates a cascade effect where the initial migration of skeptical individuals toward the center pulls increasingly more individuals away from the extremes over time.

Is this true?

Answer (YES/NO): NO